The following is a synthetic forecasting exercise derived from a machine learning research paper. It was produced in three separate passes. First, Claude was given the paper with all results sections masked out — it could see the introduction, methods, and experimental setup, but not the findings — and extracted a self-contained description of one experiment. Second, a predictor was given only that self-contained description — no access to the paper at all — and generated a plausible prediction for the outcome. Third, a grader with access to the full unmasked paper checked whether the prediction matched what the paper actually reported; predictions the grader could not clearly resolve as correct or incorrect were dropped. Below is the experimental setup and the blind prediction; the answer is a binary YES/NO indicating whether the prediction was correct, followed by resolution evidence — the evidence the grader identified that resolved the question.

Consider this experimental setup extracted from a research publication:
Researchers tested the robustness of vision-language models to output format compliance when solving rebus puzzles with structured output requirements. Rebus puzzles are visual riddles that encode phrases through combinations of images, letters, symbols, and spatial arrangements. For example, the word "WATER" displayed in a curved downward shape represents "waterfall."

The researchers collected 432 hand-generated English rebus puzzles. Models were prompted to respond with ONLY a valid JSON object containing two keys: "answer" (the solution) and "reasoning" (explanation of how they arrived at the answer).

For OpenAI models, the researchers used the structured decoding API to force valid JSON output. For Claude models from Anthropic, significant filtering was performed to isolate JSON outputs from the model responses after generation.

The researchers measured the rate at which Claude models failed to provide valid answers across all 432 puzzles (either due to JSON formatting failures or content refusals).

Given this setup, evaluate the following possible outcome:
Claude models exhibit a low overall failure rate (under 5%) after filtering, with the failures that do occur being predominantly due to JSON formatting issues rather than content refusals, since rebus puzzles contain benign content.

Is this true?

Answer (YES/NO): NO